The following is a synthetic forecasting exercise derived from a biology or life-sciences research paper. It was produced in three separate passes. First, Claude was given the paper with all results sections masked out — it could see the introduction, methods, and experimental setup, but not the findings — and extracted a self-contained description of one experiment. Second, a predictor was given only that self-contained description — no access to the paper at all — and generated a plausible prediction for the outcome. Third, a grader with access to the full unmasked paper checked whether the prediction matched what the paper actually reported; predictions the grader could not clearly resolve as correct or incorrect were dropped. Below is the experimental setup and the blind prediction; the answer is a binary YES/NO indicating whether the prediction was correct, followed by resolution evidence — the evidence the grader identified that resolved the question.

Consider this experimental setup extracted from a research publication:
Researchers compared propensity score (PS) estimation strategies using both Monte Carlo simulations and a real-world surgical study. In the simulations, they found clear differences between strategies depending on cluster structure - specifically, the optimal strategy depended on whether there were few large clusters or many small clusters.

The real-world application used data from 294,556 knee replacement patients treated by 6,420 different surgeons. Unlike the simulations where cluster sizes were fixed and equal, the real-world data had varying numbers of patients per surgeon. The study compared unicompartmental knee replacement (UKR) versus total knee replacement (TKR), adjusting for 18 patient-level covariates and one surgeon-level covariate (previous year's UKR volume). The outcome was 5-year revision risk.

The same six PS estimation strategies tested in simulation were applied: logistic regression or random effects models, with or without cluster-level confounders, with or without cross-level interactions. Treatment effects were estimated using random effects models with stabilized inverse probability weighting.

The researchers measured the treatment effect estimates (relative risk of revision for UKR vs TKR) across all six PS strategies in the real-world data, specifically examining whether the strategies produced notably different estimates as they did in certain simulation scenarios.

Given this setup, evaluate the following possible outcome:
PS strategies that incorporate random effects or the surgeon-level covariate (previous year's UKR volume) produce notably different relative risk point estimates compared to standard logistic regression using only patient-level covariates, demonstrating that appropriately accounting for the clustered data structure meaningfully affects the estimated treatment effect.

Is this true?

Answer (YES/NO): NO